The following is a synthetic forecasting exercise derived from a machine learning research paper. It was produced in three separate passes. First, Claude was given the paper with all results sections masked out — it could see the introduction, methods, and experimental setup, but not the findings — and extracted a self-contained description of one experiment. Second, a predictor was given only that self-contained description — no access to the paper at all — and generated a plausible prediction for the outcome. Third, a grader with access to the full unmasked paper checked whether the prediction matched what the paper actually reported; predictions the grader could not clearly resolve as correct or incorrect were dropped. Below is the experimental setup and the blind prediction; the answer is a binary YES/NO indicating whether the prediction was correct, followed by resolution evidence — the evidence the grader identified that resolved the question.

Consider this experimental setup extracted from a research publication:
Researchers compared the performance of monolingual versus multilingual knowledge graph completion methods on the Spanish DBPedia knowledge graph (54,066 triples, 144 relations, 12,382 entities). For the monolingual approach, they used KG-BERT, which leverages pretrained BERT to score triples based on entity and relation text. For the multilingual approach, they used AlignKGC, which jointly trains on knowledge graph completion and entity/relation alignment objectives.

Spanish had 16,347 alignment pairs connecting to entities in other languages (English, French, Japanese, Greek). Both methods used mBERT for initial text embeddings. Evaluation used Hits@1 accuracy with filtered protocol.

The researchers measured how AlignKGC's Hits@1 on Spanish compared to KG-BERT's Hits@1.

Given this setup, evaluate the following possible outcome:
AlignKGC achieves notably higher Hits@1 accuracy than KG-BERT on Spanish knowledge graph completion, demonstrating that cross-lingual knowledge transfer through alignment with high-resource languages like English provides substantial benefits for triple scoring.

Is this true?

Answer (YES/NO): YES